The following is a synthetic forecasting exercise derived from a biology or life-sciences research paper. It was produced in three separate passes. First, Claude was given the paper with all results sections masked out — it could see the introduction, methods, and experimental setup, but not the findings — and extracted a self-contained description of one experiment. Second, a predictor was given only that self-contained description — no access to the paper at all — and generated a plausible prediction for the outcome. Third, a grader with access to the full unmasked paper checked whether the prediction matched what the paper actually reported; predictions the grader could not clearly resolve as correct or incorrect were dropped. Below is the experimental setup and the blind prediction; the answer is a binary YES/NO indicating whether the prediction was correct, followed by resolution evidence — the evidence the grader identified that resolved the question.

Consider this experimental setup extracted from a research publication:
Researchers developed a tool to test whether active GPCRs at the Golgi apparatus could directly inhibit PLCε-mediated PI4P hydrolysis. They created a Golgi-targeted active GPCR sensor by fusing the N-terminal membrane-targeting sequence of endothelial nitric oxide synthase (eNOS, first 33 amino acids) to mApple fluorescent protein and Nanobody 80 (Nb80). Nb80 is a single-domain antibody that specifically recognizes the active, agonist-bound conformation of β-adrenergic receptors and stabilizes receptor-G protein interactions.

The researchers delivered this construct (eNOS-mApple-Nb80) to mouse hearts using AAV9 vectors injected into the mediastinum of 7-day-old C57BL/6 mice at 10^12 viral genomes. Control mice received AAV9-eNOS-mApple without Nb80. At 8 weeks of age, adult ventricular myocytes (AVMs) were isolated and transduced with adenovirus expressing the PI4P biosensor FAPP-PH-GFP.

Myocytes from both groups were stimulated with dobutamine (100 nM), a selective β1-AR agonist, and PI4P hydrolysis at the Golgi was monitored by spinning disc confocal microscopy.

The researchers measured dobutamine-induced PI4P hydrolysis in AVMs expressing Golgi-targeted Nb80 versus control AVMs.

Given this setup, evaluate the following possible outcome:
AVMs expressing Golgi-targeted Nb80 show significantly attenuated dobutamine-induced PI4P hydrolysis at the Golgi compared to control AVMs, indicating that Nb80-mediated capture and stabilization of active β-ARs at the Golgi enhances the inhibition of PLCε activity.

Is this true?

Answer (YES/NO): NO